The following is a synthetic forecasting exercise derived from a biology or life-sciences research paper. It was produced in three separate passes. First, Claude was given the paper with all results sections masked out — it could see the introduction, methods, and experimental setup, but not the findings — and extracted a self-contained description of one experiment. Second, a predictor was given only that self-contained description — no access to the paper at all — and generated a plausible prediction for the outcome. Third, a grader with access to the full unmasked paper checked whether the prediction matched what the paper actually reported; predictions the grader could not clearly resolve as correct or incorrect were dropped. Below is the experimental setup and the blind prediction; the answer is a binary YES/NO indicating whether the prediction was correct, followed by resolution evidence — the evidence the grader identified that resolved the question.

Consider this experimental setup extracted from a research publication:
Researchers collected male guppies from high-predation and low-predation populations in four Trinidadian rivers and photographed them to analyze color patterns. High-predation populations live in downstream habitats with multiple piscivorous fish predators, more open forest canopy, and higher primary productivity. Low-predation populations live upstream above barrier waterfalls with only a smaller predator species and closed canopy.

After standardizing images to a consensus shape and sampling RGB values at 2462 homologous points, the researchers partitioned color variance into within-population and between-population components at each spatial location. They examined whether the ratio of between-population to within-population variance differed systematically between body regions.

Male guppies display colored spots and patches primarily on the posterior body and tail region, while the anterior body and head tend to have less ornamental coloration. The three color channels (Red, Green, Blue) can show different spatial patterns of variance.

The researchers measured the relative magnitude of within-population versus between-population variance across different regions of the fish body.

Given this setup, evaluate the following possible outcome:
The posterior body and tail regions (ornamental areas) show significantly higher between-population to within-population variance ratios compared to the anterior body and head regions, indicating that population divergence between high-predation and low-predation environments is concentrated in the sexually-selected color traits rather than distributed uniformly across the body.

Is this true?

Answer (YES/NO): NO